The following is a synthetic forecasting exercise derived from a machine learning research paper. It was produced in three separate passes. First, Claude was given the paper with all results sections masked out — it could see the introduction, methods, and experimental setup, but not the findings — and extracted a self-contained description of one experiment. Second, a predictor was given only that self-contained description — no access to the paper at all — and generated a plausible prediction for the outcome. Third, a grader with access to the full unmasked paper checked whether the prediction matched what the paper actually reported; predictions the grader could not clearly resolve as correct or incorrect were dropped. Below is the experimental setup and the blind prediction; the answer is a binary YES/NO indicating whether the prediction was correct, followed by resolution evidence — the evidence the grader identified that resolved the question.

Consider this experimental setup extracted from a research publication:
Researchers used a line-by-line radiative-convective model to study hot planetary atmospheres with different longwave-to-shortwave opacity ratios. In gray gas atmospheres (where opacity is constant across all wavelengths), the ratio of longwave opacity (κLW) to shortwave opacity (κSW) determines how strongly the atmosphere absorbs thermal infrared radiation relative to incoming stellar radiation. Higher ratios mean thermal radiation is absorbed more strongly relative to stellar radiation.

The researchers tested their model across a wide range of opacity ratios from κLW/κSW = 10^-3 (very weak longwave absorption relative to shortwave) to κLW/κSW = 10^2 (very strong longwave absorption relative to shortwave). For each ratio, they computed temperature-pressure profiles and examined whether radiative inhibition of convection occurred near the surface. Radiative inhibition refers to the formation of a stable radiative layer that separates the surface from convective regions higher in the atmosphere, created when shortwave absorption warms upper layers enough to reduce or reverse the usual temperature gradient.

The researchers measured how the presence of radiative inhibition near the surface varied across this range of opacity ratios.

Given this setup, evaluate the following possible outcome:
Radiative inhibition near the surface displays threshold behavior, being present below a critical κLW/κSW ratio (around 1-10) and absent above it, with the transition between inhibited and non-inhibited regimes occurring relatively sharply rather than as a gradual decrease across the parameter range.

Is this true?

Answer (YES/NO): NO